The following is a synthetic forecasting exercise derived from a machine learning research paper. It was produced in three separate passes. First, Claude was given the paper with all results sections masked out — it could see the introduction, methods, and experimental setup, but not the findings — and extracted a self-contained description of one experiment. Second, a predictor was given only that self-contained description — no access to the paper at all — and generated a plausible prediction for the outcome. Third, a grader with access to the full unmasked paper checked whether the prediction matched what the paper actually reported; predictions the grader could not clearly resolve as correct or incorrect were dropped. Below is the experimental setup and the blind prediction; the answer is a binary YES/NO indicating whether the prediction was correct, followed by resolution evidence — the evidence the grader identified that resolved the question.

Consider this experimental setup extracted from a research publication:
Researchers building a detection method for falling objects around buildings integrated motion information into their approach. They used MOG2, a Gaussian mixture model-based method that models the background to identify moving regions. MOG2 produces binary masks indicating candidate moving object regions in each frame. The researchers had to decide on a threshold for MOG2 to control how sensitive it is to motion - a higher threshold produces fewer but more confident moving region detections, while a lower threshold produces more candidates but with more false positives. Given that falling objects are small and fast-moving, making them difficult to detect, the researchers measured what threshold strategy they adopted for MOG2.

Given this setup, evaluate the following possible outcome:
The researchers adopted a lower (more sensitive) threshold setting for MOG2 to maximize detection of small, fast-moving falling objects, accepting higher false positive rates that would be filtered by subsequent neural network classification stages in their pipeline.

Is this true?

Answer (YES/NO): YES